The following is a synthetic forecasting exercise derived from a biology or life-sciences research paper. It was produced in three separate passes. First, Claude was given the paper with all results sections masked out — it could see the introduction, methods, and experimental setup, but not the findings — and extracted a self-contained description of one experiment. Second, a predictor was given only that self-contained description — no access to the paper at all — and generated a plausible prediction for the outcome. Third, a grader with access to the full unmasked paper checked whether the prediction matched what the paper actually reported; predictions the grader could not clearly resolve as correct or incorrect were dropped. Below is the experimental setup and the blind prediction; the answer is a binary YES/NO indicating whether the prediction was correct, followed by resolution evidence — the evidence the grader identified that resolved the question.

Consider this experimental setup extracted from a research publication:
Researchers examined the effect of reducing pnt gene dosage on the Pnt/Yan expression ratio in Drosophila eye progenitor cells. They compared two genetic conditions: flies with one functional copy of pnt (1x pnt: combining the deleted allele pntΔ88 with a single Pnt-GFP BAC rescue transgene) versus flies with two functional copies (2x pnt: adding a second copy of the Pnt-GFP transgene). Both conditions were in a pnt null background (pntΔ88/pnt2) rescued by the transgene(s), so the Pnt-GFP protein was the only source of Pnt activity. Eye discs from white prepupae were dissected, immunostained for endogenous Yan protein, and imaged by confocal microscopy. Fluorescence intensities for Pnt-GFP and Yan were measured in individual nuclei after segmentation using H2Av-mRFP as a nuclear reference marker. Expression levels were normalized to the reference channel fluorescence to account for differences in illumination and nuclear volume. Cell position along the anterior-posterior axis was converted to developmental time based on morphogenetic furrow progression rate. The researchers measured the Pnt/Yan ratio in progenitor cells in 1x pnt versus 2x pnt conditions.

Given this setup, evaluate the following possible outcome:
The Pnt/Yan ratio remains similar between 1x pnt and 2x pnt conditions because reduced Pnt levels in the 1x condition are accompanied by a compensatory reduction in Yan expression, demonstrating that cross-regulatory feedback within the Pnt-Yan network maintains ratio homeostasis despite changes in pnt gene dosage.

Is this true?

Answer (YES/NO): YES